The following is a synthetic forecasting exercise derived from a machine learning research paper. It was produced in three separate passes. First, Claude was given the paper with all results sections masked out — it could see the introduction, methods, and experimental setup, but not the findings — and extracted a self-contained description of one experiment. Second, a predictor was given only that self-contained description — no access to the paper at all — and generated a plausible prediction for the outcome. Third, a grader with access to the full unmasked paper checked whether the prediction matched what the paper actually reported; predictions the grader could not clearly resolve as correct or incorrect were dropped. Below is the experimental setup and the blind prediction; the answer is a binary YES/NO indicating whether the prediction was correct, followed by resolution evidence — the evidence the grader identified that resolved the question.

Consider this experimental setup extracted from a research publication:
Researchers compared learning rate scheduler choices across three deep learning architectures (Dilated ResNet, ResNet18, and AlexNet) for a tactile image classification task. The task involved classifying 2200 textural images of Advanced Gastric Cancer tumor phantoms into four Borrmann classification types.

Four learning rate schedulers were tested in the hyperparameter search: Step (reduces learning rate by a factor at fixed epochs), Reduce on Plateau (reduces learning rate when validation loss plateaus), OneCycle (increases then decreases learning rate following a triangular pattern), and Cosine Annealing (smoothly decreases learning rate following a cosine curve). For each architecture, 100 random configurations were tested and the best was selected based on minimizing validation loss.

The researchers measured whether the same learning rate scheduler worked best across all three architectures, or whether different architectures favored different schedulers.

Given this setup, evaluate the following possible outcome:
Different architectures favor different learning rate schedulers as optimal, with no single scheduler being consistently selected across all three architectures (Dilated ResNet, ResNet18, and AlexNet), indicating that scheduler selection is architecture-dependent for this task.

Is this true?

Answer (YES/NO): YES